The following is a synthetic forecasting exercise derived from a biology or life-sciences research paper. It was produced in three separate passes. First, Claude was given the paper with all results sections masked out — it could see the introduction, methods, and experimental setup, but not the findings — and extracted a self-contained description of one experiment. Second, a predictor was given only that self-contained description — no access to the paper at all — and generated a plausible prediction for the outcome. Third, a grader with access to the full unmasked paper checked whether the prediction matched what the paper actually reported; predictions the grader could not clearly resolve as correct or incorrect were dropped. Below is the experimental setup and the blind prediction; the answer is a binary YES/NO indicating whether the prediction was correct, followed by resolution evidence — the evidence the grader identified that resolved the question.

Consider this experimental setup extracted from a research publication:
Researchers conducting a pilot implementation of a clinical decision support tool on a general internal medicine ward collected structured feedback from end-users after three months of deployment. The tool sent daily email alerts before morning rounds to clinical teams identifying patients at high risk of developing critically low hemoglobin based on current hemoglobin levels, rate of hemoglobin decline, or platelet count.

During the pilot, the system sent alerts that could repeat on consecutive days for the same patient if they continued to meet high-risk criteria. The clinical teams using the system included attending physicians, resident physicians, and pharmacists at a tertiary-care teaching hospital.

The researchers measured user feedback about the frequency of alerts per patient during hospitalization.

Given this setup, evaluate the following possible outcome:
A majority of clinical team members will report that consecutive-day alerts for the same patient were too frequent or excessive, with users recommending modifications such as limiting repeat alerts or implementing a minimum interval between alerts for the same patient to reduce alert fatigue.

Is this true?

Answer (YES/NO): YES